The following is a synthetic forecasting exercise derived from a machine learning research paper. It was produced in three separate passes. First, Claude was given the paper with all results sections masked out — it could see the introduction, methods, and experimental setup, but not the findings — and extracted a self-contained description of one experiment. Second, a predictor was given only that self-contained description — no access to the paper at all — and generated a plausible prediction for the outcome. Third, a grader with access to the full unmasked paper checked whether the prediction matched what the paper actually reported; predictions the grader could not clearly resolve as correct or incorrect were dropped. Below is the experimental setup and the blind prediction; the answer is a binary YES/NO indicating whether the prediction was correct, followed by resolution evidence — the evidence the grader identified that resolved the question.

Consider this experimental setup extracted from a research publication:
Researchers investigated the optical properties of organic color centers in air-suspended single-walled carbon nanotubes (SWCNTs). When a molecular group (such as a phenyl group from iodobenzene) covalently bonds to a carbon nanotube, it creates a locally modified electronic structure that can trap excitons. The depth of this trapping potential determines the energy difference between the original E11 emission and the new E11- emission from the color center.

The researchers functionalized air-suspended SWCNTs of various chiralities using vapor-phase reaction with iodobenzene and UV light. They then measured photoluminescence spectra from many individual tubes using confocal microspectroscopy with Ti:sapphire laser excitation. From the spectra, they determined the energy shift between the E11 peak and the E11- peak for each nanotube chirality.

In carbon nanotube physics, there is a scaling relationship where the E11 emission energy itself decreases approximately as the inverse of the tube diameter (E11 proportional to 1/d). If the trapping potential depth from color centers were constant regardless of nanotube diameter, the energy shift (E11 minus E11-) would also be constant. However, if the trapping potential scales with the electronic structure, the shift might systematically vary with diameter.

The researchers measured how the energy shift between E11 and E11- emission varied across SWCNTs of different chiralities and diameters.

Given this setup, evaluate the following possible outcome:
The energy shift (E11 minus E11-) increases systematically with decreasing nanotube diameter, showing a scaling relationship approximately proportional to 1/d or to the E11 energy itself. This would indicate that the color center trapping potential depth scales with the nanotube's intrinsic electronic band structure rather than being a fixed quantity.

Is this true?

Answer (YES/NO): NO